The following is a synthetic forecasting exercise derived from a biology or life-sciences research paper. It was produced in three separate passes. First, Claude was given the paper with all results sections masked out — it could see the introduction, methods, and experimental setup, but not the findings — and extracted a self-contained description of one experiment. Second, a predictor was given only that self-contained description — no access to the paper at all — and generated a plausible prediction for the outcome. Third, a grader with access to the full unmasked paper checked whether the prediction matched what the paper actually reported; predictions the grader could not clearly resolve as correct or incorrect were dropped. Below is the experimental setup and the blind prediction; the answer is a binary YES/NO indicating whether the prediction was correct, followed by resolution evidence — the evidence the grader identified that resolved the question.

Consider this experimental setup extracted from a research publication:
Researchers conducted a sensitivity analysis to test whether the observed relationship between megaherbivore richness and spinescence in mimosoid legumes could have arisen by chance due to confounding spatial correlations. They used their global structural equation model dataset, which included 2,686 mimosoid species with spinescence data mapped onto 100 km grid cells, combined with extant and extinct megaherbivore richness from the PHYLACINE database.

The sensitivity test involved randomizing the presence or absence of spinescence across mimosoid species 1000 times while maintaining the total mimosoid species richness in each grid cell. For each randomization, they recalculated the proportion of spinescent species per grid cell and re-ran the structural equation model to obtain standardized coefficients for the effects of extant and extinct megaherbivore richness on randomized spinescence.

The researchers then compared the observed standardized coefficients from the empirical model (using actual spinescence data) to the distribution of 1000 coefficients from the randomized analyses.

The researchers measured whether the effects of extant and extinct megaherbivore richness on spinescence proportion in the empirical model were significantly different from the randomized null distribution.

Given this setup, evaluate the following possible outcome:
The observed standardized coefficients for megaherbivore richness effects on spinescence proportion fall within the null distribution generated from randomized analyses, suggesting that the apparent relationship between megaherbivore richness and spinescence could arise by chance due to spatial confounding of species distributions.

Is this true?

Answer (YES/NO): NO